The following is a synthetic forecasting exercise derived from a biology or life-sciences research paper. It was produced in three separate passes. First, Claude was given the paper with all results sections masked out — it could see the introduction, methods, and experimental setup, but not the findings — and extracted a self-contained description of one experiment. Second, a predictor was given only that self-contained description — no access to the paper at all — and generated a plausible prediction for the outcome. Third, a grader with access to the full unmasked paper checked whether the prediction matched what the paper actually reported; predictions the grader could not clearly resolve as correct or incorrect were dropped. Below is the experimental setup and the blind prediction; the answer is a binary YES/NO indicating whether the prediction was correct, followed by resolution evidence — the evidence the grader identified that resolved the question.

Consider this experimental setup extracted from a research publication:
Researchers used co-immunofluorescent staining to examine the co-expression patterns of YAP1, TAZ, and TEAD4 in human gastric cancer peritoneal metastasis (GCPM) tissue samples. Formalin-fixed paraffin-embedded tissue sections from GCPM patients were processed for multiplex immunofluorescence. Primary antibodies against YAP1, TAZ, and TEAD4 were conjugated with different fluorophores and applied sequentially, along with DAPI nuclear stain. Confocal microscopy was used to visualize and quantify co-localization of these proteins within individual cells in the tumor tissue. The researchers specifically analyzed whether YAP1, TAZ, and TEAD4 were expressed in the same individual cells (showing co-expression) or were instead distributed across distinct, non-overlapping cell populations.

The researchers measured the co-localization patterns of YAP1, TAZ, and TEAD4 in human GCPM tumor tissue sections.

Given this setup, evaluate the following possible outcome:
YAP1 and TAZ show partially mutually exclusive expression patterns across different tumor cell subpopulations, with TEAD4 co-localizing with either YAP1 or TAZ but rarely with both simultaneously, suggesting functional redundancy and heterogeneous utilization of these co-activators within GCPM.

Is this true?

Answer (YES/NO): NO